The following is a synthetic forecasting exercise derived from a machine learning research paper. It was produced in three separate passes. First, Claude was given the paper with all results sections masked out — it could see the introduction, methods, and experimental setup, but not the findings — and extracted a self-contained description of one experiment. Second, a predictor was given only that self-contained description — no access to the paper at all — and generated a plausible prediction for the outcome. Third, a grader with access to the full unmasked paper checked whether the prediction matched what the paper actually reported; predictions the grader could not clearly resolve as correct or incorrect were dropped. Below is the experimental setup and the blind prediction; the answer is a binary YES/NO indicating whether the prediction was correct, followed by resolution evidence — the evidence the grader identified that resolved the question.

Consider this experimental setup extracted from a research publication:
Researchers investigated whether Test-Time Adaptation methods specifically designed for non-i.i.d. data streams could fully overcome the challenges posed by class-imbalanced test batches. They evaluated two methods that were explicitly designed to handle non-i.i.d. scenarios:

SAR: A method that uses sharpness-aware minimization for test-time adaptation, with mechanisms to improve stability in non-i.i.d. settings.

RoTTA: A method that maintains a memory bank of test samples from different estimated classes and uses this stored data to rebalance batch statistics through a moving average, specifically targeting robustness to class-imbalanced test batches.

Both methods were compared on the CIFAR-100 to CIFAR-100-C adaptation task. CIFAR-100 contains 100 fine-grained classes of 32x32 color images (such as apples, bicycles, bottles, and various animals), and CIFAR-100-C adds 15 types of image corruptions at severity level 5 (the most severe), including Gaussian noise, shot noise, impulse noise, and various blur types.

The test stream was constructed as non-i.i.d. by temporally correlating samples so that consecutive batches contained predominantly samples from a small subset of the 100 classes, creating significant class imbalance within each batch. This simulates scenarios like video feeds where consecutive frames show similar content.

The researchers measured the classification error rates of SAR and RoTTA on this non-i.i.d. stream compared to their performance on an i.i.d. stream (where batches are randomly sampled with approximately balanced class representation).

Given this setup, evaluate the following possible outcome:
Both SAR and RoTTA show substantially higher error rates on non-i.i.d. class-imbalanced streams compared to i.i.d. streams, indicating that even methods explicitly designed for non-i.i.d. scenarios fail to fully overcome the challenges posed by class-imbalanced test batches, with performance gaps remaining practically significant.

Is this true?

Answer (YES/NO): YES